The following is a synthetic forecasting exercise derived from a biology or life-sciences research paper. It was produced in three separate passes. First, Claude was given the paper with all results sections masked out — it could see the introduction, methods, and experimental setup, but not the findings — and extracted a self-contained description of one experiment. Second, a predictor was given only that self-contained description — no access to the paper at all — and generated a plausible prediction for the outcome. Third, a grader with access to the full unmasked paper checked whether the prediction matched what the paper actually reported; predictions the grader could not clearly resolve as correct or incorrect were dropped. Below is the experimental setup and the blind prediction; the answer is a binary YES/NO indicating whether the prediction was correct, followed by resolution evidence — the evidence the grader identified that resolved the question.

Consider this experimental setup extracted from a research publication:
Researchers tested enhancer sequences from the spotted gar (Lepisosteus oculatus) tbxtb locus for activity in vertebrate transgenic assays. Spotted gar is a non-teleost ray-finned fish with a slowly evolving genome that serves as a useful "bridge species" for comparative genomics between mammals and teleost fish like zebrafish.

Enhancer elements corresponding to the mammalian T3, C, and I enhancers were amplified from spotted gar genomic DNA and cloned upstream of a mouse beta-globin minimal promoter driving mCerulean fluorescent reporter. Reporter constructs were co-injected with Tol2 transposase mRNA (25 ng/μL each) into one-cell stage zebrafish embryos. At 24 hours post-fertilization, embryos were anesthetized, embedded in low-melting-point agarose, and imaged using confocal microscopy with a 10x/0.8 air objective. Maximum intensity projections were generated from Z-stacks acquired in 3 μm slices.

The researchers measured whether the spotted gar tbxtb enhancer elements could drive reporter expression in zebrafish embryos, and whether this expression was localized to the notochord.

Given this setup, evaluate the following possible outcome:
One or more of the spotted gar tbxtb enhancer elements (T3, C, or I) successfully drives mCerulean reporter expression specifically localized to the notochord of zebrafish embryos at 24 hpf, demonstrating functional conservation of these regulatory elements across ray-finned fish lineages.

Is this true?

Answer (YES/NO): YES